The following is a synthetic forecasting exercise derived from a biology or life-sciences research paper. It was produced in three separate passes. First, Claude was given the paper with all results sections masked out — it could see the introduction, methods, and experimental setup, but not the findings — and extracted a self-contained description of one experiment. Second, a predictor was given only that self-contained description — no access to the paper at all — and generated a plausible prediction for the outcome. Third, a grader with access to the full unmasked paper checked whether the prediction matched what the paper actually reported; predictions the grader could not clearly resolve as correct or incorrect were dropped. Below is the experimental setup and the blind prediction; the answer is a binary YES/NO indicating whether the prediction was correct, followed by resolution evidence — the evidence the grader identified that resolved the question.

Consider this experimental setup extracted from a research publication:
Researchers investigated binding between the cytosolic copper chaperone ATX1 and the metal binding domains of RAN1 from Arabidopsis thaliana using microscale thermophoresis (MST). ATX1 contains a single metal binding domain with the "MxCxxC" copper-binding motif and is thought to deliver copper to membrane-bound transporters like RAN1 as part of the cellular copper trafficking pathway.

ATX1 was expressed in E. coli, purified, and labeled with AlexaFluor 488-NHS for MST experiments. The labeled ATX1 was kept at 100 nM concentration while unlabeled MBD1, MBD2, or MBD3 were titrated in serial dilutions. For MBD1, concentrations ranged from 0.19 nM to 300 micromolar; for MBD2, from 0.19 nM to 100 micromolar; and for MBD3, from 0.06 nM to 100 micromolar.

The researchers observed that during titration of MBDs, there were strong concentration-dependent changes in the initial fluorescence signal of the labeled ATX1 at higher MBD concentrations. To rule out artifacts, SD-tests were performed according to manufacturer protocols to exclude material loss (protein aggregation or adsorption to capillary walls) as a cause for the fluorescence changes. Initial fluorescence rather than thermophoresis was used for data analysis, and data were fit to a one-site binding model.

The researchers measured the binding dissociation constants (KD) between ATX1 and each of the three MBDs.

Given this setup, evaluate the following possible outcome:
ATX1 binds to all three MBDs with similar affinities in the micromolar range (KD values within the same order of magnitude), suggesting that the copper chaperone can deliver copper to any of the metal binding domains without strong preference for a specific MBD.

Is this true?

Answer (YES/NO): NO